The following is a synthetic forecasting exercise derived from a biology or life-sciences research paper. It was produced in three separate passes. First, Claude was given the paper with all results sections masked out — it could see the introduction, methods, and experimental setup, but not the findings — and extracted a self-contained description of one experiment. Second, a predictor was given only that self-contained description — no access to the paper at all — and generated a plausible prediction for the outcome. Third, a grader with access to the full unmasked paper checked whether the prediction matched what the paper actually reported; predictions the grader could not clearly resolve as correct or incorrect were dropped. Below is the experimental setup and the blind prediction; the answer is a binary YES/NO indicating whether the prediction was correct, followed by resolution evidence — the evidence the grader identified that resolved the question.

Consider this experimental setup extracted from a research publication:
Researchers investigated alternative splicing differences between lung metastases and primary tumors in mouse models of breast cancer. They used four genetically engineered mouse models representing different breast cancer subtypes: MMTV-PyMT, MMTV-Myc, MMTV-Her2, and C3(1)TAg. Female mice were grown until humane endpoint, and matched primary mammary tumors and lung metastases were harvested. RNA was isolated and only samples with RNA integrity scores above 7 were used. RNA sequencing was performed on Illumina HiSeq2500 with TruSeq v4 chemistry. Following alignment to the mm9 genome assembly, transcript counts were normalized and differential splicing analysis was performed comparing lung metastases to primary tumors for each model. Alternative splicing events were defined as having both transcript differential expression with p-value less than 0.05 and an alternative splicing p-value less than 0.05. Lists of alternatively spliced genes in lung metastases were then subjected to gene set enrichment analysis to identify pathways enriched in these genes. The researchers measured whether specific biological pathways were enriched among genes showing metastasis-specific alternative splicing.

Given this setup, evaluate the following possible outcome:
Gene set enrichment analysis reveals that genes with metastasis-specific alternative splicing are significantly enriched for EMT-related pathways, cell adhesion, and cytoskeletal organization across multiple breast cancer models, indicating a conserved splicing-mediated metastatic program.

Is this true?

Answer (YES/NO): NO